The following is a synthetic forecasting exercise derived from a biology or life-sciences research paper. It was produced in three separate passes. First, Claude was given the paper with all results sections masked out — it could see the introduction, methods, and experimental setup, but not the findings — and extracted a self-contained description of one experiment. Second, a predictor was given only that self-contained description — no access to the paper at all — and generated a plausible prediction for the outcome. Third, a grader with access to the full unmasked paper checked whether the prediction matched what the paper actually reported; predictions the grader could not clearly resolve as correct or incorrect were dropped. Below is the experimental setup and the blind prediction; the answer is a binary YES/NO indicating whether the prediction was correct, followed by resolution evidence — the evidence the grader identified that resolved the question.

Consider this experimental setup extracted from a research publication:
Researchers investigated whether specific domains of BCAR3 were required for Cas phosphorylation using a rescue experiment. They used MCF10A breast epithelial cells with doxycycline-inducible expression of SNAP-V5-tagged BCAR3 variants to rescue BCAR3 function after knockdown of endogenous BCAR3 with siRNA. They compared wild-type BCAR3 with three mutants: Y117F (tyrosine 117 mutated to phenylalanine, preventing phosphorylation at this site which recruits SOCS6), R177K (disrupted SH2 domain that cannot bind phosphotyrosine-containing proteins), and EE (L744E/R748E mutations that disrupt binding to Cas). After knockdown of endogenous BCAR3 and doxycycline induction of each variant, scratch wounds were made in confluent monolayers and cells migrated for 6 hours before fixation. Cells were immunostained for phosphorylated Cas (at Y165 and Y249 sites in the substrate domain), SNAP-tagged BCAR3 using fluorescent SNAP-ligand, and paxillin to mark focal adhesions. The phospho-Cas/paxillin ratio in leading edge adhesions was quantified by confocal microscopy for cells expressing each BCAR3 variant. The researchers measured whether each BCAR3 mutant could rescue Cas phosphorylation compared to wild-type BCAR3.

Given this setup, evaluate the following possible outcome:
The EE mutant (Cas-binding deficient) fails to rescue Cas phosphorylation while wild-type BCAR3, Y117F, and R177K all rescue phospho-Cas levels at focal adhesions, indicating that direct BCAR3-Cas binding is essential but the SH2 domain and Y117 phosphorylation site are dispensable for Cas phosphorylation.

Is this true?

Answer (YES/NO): NO